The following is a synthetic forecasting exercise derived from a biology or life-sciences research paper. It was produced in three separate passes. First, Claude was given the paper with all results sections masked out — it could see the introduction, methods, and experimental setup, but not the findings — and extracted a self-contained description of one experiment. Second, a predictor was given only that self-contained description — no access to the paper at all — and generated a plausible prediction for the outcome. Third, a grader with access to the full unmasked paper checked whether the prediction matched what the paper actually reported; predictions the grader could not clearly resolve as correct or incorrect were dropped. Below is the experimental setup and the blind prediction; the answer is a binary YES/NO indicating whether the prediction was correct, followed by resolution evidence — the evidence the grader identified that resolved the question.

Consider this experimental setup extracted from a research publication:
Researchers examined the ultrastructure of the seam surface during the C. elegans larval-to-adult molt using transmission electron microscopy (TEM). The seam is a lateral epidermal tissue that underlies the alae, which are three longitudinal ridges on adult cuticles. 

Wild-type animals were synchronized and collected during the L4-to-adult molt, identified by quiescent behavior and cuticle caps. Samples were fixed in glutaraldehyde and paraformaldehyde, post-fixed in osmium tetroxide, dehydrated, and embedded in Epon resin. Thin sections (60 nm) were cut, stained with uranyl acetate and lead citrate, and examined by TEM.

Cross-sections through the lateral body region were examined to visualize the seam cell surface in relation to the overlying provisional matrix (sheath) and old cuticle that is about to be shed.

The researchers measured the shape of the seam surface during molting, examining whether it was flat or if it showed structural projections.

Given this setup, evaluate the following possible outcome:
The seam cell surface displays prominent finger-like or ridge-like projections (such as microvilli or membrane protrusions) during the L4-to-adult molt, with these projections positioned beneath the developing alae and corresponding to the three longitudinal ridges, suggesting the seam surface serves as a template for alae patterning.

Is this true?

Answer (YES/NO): YES